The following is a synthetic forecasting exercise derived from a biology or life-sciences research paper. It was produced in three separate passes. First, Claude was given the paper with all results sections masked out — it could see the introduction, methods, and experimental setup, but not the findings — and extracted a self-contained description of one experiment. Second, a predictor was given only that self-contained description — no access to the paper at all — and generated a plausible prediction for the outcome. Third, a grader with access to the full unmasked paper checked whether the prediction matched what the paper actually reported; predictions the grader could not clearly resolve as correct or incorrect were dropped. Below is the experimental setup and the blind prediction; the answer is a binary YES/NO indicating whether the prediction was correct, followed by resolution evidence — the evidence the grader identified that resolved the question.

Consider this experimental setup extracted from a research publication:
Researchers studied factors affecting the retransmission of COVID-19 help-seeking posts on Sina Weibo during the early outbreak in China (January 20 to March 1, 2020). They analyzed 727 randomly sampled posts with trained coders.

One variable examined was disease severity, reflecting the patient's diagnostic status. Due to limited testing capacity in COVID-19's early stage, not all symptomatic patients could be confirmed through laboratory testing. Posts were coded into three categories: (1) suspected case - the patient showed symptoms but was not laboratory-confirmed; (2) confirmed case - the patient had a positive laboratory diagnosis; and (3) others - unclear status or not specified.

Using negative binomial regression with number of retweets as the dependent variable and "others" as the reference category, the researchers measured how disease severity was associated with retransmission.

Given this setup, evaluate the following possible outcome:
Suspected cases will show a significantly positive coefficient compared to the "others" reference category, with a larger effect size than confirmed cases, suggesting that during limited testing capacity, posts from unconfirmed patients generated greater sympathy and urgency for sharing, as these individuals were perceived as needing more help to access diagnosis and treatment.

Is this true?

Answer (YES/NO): NO